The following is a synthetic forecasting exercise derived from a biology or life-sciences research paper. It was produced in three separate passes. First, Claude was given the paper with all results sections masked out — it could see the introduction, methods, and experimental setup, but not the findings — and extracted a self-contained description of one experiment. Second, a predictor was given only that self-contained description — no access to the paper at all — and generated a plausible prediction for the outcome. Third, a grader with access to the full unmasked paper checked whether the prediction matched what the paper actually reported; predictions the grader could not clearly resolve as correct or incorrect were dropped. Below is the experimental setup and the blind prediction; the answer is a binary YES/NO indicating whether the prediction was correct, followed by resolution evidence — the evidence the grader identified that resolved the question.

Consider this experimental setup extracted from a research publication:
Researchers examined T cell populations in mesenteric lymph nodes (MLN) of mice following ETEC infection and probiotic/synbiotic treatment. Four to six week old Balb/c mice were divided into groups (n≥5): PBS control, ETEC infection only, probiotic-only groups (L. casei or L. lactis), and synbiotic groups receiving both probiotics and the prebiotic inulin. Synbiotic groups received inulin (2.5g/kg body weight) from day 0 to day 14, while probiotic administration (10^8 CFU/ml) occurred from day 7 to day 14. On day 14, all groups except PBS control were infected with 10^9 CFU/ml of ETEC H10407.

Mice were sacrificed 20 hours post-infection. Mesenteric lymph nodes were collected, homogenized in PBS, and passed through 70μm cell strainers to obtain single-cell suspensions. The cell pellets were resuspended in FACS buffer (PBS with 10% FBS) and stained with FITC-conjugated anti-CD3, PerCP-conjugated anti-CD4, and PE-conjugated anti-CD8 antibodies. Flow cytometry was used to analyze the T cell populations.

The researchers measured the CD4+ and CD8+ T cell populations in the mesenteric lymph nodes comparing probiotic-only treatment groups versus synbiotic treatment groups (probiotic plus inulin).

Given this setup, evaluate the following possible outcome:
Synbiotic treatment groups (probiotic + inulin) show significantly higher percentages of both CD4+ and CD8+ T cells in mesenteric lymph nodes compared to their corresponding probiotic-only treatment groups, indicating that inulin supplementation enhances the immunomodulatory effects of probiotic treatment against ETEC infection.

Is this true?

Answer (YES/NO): NO